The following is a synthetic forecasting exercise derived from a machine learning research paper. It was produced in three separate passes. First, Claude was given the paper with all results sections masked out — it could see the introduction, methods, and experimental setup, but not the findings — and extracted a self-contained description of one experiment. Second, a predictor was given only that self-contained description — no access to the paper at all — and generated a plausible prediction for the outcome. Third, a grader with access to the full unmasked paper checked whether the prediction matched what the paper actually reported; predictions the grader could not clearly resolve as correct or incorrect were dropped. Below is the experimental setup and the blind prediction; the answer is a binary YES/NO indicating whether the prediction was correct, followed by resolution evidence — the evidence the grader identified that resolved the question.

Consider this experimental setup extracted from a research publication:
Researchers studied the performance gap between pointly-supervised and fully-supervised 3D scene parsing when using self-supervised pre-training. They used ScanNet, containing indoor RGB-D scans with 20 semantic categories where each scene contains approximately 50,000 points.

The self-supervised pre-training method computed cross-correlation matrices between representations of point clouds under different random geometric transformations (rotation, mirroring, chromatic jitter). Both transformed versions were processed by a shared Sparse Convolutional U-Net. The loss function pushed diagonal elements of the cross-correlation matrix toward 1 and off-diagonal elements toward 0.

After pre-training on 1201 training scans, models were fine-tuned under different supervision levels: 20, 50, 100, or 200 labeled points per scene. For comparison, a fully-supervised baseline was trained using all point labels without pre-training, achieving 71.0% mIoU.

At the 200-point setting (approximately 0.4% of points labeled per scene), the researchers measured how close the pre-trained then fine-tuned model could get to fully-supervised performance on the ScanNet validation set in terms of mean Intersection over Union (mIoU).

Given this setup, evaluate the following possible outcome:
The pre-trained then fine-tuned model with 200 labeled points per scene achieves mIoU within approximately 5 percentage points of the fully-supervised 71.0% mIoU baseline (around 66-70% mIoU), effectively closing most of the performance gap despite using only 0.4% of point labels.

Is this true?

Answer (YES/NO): YES